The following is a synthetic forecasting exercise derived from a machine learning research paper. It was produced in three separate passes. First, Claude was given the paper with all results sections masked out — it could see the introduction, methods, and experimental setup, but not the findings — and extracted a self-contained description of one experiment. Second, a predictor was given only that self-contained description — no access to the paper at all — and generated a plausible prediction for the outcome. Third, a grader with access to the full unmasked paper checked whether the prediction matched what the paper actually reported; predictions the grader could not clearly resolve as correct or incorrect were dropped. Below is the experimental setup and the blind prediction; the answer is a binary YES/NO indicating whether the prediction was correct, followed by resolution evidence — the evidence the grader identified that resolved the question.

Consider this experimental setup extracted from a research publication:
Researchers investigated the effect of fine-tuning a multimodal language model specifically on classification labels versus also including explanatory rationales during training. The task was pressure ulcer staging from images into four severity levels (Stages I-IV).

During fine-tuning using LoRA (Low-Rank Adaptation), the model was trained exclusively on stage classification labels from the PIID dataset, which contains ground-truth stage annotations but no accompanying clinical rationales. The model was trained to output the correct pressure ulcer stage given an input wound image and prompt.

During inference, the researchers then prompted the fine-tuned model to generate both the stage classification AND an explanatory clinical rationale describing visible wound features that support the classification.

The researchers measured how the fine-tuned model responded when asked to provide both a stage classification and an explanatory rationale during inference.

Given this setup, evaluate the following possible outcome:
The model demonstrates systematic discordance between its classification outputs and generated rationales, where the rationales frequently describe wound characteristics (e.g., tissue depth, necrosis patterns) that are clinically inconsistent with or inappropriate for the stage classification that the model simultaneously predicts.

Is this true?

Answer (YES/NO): NO